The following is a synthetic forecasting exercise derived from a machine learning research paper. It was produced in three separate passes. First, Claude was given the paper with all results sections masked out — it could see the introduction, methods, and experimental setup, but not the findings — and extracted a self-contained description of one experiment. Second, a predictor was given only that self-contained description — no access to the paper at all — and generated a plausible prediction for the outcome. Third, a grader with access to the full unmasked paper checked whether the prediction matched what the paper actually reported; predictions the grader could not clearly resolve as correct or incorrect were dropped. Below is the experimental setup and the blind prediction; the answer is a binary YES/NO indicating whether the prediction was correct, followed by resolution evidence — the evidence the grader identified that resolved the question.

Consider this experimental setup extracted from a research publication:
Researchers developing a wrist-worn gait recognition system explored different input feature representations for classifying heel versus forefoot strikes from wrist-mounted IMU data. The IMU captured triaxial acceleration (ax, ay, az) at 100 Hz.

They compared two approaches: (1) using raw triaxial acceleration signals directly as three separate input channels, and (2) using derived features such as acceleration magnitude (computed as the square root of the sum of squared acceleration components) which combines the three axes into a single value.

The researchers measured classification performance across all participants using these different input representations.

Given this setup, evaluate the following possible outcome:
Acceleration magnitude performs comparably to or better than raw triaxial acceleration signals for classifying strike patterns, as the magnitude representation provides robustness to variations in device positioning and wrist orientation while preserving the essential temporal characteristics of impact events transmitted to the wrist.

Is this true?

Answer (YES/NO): NO